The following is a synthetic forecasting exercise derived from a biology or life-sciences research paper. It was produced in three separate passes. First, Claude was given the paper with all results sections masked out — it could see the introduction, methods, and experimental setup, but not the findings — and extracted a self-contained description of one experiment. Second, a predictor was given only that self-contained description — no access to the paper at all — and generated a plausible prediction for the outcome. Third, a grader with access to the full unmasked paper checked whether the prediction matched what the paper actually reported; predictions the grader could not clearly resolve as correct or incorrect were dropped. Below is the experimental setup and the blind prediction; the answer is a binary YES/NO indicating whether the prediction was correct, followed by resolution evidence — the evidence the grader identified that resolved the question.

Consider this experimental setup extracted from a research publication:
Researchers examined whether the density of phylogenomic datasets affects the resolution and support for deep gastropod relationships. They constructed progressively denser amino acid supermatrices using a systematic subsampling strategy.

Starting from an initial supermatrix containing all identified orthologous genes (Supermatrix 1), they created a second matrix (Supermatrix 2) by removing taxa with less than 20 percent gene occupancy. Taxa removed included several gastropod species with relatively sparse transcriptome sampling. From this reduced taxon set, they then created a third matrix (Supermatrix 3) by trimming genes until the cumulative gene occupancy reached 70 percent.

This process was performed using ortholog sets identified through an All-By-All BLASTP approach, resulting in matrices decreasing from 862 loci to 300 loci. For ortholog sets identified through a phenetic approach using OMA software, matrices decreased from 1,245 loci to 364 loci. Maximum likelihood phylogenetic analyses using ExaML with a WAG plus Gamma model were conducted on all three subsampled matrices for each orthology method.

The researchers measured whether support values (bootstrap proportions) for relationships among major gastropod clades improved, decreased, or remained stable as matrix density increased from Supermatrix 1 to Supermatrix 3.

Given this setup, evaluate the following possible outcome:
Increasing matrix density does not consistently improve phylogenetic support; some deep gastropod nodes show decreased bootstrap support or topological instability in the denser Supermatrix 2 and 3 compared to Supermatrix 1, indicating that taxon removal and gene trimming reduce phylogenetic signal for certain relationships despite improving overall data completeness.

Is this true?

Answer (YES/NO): NO